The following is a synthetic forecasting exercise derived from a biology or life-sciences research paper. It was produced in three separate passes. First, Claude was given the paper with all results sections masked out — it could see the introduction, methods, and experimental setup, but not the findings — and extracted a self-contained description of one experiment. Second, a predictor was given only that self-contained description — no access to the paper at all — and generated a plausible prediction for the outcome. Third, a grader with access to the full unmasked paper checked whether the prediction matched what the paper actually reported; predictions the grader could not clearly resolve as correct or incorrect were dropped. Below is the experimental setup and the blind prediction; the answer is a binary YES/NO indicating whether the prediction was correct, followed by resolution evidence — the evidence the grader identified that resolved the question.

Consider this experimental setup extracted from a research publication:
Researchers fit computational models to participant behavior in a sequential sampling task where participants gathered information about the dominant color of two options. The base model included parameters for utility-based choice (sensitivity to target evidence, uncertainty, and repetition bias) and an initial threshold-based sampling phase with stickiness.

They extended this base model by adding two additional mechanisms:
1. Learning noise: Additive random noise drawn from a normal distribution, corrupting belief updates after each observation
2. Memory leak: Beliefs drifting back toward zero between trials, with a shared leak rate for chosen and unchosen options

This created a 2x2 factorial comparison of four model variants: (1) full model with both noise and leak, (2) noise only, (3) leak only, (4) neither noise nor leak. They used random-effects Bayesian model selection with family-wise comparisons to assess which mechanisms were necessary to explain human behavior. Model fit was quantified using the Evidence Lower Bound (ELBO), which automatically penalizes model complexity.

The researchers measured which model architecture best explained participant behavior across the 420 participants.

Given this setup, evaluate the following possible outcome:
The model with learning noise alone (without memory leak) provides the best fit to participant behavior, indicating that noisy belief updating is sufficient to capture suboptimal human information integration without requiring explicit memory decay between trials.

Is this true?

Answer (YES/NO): NO